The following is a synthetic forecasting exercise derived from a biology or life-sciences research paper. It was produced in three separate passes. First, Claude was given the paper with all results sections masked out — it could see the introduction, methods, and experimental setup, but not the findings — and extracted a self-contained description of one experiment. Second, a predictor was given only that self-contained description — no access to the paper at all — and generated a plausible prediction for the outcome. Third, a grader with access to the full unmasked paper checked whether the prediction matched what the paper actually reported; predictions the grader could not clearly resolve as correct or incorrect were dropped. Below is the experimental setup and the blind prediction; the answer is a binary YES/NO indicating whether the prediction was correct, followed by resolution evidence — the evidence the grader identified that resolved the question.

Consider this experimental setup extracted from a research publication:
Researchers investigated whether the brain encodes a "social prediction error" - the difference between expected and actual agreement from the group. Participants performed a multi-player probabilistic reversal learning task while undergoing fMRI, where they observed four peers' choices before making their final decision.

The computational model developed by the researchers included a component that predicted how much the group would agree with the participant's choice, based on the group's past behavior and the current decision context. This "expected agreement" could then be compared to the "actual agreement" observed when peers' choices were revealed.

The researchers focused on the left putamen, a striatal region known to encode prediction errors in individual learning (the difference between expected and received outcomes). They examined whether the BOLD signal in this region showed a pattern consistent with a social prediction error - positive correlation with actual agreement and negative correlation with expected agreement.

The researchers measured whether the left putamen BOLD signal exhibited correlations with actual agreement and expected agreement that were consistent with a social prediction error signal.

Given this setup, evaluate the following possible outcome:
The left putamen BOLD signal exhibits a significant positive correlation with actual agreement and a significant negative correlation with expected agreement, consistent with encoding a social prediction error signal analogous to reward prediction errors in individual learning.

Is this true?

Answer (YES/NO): YES